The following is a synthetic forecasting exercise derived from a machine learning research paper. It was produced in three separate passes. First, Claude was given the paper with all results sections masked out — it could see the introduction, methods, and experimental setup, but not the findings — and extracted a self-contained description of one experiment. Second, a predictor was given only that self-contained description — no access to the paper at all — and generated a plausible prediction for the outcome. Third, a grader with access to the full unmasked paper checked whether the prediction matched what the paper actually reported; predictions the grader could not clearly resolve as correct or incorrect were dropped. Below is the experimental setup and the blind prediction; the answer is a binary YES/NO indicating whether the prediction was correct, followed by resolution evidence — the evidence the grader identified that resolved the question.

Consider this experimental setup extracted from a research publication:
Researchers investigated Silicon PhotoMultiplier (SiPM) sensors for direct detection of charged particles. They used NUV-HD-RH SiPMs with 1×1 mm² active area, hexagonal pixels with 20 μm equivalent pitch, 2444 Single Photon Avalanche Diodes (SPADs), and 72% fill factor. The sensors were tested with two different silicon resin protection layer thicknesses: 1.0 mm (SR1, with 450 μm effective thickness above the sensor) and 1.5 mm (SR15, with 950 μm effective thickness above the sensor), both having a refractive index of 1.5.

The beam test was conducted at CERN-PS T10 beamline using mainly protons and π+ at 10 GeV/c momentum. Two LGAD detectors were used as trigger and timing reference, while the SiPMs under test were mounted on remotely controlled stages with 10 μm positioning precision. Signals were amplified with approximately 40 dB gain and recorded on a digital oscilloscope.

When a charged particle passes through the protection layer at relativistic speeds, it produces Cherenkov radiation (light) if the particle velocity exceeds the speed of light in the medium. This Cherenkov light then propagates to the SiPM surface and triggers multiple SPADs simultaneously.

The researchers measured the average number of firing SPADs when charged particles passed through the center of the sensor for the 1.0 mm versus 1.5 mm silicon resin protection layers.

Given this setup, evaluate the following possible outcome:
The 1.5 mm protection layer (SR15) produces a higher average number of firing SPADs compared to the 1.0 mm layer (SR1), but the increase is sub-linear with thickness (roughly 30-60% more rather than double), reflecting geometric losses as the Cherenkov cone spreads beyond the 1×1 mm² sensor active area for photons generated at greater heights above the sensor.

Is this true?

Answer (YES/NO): NO